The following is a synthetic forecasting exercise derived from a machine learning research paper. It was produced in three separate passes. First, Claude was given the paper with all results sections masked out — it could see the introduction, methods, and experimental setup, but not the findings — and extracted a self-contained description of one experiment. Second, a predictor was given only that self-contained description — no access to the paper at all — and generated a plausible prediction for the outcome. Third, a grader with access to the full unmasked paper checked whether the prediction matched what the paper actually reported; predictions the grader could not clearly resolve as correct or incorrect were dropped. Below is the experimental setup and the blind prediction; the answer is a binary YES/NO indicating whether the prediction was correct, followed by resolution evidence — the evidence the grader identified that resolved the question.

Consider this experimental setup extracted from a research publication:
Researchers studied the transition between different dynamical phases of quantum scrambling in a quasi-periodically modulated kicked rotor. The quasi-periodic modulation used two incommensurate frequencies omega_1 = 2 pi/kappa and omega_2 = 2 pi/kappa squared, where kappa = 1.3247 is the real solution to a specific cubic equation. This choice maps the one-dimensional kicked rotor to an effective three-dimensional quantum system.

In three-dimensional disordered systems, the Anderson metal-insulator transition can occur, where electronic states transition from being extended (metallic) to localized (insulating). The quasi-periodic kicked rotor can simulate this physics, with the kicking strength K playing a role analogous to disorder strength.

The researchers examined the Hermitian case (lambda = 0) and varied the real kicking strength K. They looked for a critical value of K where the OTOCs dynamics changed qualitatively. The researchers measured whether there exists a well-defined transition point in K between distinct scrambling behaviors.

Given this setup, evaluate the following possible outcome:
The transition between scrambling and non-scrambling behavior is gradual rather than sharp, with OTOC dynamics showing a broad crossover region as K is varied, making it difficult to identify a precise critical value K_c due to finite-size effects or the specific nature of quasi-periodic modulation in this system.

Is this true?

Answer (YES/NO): NO